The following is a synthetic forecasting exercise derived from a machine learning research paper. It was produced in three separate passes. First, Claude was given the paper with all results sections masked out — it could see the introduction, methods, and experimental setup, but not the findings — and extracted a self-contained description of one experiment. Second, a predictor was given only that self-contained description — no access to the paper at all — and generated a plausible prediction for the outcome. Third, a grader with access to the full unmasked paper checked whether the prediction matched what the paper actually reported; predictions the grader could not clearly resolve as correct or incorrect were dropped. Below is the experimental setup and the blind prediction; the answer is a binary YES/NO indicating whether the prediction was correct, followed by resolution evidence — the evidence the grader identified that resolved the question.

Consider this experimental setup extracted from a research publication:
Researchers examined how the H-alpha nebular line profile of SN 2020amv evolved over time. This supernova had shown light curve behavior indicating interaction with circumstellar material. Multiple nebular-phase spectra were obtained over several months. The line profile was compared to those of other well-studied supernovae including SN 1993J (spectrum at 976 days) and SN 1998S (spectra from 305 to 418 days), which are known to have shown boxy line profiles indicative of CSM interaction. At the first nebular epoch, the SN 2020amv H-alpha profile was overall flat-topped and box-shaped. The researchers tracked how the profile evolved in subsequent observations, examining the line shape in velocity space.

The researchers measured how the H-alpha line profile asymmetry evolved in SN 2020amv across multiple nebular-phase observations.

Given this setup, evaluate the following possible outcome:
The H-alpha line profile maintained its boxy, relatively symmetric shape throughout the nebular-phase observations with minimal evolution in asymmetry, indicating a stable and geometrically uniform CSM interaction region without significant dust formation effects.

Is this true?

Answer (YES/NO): NO